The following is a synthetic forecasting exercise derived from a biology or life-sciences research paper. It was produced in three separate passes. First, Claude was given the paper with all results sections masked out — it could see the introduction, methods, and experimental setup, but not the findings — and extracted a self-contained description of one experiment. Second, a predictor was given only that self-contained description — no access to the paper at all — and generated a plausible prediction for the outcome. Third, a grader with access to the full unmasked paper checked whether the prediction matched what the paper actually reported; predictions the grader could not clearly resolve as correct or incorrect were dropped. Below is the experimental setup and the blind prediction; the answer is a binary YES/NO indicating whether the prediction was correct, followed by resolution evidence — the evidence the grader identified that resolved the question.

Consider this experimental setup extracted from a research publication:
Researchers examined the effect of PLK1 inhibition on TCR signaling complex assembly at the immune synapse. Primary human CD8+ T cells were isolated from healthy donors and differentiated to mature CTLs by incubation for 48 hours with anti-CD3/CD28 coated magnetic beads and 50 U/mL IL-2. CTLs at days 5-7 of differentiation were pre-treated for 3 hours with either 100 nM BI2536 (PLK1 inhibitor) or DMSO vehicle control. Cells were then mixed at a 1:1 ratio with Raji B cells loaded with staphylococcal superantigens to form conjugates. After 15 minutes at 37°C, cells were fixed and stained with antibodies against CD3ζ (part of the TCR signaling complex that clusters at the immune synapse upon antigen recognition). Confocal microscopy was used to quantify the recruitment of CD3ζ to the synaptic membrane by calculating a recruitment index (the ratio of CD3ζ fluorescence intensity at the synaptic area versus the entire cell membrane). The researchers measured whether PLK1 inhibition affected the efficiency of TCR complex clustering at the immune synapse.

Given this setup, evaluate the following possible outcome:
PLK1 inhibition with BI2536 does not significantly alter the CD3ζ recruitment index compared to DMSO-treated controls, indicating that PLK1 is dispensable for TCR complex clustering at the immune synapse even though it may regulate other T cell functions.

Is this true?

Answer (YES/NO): NO